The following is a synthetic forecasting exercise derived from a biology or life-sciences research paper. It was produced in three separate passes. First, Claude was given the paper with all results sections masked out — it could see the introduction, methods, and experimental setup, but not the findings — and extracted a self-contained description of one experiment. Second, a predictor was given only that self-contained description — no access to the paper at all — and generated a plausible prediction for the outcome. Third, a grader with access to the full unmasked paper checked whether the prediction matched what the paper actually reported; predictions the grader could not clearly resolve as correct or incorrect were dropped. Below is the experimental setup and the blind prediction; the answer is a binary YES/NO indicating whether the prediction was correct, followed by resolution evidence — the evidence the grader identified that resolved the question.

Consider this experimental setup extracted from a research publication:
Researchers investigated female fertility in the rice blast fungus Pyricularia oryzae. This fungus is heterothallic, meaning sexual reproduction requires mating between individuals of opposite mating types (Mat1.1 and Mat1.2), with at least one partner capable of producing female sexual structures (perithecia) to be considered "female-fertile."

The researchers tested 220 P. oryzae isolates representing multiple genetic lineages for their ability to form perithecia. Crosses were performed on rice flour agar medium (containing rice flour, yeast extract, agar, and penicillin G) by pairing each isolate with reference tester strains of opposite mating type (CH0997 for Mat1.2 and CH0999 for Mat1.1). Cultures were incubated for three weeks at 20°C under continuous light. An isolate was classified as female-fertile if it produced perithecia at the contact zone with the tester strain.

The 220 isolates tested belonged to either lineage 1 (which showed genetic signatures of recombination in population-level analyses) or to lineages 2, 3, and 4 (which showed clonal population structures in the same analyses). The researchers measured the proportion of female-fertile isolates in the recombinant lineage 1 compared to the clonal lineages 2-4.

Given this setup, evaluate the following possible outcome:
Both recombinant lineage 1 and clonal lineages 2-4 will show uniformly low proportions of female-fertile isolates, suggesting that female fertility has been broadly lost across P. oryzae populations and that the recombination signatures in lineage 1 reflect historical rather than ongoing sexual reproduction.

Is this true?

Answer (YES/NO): NO